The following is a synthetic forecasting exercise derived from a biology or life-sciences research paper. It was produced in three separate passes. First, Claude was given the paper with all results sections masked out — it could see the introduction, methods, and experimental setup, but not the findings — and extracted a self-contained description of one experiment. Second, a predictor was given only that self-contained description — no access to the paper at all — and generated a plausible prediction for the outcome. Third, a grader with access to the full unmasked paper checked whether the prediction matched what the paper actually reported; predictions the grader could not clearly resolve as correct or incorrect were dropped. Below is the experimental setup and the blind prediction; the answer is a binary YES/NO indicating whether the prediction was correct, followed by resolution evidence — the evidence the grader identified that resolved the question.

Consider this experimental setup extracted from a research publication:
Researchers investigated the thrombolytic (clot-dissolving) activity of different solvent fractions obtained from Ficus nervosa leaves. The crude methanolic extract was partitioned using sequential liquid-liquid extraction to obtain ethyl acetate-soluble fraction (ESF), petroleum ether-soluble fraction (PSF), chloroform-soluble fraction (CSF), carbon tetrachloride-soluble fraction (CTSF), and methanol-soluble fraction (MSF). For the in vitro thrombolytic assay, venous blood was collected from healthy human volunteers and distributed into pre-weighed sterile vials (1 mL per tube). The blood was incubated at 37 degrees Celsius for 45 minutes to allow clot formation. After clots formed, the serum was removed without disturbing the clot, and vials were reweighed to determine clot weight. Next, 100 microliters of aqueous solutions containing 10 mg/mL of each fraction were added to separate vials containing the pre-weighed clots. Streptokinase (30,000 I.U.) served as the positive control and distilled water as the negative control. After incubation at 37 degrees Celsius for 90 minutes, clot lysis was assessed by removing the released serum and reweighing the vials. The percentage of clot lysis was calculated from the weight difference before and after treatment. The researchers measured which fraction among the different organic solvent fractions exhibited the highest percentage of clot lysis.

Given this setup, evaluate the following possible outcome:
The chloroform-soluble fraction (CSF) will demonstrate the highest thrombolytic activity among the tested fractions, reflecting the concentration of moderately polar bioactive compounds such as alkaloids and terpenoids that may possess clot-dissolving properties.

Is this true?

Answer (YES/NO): YES